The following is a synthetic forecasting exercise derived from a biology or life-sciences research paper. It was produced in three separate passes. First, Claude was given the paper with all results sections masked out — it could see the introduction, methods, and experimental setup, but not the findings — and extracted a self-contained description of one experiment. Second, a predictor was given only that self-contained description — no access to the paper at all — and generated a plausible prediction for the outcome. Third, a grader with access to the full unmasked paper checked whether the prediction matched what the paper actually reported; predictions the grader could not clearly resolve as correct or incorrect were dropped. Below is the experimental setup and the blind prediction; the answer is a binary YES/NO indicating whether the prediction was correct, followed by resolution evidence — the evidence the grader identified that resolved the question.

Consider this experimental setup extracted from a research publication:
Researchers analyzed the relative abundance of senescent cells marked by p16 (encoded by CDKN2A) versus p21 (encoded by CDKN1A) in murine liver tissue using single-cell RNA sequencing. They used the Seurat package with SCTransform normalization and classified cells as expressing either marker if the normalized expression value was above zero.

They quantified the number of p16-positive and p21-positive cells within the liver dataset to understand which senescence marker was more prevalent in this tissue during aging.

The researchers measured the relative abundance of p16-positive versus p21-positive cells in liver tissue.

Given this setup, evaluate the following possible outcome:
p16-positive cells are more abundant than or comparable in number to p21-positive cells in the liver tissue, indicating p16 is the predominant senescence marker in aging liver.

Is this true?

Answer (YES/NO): NO